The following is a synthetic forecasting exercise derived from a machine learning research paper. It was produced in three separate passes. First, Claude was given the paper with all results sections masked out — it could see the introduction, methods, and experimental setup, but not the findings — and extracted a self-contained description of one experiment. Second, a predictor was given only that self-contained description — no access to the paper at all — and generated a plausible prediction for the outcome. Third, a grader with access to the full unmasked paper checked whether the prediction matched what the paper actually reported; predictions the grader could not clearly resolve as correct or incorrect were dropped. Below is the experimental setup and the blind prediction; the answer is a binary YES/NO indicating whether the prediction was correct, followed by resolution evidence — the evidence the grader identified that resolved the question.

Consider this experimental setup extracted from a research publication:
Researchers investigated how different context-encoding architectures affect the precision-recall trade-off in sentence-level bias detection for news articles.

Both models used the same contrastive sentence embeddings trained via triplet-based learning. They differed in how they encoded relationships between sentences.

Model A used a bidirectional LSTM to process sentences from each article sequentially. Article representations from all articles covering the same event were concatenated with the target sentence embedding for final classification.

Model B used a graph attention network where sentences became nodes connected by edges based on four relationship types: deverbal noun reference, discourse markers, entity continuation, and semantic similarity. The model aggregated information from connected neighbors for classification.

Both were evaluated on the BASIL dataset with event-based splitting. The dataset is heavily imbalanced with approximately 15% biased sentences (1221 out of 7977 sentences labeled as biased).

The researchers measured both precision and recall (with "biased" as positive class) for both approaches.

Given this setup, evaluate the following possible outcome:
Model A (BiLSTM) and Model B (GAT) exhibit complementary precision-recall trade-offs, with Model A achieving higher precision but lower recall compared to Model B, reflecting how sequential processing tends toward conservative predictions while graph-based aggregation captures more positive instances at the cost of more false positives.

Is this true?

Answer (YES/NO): YES